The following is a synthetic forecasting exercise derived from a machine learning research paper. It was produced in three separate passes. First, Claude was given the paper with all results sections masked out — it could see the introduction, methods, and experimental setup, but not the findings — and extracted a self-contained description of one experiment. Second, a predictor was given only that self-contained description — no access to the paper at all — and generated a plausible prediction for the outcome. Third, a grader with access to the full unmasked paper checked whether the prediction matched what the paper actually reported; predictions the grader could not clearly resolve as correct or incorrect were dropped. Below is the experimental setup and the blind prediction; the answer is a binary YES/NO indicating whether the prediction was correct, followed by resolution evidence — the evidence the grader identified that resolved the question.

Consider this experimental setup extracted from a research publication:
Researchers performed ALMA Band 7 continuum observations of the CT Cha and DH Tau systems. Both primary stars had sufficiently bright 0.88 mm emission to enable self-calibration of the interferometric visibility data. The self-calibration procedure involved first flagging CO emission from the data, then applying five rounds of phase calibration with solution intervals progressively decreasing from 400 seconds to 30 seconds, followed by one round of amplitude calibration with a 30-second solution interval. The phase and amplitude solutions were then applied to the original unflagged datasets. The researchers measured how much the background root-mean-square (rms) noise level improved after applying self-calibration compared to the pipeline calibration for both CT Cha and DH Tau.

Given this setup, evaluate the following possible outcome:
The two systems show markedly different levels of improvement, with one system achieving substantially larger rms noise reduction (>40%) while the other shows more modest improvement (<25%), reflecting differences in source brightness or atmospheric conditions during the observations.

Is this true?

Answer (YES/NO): NO